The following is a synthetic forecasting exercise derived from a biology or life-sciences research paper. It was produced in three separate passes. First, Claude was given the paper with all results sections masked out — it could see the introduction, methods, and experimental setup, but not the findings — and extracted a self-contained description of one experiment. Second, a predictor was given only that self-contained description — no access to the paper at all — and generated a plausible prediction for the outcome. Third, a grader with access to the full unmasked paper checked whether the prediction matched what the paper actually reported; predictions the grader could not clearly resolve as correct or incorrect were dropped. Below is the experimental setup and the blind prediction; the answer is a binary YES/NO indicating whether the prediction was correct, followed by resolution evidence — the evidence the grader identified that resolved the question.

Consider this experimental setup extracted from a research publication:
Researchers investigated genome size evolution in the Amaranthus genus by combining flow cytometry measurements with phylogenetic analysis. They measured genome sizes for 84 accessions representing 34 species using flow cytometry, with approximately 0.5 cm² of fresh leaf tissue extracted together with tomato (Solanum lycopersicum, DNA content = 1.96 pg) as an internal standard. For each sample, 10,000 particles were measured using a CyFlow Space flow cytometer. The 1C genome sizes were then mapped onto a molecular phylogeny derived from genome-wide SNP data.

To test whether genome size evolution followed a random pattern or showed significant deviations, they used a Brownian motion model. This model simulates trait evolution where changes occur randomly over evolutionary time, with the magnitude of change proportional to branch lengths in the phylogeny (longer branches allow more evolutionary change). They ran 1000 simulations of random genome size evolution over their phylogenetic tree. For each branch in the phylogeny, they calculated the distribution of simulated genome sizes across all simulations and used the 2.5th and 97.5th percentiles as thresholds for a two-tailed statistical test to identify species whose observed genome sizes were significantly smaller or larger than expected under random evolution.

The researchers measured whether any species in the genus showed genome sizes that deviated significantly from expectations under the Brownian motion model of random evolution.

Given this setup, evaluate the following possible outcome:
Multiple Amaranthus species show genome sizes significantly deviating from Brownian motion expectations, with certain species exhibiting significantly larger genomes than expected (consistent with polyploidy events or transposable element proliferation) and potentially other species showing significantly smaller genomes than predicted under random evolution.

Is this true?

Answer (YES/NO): YES